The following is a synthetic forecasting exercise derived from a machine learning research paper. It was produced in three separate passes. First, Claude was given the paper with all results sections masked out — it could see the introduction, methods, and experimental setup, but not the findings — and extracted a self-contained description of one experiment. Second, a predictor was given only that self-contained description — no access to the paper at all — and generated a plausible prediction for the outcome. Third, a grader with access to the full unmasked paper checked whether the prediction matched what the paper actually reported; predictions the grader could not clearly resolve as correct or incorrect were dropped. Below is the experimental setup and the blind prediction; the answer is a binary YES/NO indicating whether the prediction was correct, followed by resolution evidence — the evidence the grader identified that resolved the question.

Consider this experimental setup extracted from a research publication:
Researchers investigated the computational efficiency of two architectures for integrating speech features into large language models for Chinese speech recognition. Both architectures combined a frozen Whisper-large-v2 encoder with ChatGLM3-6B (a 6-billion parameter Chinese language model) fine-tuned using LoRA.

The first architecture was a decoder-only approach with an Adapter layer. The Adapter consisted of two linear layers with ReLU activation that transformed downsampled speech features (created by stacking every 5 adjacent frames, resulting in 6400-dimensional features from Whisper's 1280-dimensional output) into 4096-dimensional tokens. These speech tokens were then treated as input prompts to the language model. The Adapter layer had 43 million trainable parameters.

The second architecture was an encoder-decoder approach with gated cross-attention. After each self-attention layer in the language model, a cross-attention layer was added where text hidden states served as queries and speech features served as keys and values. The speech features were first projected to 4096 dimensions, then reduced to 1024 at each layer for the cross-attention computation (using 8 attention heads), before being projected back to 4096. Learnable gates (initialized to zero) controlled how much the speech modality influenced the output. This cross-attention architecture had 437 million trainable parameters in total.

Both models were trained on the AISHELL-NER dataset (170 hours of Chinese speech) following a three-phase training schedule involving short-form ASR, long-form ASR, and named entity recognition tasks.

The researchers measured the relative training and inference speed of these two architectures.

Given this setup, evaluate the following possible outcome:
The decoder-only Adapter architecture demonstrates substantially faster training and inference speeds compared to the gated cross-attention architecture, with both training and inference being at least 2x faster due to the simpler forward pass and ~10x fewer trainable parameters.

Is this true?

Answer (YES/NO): NO